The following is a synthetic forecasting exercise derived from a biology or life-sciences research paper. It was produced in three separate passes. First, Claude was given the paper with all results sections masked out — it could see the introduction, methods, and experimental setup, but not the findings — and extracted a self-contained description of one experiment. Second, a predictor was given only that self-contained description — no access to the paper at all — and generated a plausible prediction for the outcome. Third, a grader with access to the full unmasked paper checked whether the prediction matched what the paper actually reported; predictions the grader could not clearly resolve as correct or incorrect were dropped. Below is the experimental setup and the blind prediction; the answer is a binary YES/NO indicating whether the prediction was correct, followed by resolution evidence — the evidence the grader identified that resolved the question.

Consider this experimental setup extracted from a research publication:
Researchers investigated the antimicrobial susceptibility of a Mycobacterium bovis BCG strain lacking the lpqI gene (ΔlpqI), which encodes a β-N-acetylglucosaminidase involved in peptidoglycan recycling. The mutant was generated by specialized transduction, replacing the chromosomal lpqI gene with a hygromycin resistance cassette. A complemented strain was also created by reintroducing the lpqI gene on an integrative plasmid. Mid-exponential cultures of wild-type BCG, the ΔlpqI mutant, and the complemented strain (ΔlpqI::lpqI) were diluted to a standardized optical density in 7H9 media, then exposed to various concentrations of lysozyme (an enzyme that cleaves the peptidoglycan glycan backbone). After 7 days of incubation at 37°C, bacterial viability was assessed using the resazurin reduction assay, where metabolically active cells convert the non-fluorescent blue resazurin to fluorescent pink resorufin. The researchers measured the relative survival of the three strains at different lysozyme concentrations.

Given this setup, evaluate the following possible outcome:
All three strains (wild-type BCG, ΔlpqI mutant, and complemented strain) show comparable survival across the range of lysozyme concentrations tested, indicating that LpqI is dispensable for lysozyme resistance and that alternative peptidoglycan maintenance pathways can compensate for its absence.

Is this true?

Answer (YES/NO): NO